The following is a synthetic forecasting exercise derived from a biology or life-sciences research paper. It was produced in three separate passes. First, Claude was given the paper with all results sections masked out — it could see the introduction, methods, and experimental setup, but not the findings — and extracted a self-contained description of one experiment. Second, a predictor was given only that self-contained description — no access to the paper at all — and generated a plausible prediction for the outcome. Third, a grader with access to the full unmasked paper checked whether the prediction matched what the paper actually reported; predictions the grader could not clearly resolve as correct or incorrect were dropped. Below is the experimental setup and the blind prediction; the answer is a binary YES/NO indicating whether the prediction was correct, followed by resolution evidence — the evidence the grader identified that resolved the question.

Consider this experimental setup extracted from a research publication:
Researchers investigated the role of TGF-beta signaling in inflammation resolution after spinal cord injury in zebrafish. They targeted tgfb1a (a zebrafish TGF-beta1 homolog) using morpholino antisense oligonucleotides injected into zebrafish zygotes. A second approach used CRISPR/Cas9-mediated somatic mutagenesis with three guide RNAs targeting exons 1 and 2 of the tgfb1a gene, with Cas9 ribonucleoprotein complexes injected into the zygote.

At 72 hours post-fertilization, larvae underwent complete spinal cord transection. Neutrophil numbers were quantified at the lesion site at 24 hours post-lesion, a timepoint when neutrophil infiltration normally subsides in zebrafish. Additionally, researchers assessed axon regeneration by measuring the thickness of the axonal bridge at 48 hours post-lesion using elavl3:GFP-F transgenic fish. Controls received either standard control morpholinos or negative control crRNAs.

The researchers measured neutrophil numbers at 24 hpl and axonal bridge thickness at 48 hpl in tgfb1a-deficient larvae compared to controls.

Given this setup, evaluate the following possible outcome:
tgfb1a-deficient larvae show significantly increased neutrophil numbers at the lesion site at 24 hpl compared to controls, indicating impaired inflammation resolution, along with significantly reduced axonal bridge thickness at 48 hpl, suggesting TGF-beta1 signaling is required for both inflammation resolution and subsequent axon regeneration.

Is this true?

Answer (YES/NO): YES